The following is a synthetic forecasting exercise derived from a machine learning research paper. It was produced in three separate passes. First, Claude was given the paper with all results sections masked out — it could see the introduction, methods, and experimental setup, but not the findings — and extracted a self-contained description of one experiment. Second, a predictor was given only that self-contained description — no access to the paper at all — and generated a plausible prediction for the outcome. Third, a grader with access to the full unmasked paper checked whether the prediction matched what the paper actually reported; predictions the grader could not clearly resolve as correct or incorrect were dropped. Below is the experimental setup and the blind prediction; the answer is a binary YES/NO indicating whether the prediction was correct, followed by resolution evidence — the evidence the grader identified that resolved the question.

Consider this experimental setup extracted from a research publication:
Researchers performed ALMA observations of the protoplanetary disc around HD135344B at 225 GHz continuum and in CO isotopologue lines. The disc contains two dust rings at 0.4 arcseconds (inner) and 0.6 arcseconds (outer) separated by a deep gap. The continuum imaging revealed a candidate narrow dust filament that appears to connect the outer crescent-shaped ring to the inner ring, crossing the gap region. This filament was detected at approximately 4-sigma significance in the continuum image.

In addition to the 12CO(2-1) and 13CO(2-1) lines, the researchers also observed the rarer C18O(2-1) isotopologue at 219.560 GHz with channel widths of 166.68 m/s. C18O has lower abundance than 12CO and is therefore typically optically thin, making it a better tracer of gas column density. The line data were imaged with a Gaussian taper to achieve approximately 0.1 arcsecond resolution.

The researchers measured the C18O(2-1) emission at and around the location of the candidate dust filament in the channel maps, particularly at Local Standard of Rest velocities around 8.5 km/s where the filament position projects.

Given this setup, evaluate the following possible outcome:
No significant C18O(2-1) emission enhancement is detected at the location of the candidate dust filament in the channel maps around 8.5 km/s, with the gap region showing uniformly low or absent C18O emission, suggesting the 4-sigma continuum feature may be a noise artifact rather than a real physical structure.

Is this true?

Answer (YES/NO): NO